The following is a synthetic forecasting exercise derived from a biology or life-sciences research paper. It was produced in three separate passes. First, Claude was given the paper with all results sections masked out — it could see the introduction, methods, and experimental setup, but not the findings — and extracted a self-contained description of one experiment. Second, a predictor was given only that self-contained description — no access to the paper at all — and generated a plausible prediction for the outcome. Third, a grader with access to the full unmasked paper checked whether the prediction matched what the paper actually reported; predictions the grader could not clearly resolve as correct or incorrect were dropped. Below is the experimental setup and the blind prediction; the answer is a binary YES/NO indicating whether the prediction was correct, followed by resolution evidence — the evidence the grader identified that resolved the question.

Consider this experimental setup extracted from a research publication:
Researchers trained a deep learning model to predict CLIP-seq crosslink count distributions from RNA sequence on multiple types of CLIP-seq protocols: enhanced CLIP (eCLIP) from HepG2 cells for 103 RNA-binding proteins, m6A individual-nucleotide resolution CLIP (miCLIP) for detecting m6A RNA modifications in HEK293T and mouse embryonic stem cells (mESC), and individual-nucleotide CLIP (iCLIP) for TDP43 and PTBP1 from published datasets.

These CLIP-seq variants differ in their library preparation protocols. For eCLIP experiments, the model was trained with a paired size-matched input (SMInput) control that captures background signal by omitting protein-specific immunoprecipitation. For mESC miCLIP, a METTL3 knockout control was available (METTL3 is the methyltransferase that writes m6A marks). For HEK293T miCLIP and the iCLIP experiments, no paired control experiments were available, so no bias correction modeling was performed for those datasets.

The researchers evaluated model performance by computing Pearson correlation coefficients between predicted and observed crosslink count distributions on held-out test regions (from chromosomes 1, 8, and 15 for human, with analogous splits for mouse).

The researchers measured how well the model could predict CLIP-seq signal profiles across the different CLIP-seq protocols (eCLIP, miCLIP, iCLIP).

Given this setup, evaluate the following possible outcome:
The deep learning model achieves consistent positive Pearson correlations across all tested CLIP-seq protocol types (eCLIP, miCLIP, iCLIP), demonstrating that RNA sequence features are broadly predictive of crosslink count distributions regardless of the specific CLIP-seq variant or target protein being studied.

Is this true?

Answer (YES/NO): YES